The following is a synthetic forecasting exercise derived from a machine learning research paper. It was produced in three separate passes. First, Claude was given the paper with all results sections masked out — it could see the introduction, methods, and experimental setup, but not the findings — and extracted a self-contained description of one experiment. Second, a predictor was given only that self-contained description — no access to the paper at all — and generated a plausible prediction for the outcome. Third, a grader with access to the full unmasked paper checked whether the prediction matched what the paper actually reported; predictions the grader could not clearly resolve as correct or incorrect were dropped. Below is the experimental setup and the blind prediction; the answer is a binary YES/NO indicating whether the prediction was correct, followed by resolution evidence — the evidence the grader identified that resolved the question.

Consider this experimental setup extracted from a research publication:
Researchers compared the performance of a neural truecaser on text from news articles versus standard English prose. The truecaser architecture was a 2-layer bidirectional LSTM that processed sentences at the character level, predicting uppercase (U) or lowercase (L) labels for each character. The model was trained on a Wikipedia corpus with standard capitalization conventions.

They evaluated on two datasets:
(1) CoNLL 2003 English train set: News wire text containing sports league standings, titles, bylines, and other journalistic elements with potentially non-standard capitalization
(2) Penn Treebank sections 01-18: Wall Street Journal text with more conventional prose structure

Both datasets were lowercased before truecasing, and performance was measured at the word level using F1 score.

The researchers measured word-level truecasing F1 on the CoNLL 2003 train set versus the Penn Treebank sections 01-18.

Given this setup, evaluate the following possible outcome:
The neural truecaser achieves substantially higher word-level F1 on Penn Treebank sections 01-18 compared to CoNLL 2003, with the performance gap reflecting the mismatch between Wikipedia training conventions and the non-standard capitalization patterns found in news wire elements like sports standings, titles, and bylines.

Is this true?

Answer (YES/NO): YES